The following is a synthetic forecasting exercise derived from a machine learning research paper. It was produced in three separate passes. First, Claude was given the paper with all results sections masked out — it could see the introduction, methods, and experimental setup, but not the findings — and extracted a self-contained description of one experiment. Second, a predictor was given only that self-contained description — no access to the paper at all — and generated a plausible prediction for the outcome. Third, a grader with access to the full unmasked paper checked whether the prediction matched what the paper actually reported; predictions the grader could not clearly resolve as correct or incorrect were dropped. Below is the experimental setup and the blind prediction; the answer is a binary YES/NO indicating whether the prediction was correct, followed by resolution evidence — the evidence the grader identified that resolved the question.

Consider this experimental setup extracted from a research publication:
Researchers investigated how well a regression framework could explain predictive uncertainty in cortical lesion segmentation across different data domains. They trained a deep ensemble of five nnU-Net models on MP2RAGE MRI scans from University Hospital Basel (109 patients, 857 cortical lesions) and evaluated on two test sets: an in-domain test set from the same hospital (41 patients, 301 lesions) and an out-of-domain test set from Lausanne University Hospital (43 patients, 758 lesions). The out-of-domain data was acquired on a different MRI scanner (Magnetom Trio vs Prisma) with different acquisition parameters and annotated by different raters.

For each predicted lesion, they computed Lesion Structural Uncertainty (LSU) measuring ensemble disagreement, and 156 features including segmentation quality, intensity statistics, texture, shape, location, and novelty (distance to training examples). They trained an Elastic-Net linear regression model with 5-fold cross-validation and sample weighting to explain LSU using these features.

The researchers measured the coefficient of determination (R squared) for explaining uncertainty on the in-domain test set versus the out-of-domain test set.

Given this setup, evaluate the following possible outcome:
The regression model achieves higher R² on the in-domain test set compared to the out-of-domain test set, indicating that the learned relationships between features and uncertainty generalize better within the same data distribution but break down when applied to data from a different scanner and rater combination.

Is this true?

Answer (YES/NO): YES